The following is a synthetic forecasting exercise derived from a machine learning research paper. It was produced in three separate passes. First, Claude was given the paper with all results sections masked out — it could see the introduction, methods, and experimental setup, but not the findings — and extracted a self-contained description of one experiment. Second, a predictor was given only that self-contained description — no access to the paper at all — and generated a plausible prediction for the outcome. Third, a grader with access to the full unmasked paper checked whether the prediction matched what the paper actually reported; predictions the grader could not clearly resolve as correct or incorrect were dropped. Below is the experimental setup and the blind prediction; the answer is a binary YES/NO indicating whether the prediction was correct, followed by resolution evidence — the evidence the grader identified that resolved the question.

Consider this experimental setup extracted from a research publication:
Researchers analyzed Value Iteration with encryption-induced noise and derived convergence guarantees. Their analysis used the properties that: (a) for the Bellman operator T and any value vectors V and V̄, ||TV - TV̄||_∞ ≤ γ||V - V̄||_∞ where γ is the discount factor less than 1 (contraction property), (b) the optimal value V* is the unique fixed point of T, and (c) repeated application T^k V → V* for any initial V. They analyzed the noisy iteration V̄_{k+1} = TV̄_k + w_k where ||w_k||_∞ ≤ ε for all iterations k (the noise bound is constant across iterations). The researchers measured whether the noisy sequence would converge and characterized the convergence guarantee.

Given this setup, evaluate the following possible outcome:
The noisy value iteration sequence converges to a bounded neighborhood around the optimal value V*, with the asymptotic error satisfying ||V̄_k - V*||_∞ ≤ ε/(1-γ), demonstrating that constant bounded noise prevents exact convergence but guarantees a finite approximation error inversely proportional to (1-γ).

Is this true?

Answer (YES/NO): YES